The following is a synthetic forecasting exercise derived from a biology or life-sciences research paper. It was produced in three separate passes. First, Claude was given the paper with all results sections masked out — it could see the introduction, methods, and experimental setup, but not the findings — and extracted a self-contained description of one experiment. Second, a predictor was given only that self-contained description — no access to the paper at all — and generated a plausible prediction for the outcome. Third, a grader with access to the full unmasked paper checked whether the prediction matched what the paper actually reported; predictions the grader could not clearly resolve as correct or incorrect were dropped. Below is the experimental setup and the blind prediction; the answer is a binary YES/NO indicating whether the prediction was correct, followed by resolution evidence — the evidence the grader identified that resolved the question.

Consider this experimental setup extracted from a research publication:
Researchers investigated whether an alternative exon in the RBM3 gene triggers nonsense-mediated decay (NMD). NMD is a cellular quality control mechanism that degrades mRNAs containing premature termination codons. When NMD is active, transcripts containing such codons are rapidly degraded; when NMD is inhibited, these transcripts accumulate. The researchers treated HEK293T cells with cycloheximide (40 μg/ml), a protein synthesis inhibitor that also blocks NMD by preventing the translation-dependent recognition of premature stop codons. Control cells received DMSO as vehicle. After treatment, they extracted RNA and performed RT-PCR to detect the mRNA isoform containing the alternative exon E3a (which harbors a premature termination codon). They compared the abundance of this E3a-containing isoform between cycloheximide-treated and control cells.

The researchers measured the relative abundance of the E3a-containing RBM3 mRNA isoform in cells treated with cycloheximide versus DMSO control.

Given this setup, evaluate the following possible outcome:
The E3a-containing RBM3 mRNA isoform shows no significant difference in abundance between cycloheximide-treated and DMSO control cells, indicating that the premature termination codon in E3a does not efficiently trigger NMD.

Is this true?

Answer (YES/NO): NO